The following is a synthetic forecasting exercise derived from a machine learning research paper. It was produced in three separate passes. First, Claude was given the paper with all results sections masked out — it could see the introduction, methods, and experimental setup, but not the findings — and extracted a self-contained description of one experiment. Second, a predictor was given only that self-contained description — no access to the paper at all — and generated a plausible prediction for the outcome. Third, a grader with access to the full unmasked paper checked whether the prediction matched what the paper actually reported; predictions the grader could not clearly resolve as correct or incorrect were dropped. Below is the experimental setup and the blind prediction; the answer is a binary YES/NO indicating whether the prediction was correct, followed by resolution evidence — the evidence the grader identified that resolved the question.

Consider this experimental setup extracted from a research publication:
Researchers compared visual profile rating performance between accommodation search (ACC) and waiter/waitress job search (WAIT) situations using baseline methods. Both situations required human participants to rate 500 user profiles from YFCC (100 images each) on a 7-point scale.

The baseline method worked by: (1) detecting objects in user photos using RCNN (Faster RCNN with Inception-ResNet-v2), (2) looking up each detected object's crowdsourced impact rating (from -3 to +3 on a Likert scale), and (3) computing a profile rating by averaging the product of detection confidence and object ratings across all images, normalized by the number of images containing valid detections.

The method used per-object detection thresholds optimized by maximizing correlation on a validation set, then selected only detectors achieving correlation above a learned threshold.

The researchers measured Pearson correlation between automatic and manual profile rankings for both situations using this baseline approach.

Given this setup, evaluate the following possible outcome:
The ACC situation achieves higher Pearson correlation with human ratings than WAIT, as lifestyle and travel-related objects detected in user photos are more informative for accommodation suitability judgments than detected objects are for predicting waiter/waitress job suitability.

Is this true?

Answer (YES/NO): NO